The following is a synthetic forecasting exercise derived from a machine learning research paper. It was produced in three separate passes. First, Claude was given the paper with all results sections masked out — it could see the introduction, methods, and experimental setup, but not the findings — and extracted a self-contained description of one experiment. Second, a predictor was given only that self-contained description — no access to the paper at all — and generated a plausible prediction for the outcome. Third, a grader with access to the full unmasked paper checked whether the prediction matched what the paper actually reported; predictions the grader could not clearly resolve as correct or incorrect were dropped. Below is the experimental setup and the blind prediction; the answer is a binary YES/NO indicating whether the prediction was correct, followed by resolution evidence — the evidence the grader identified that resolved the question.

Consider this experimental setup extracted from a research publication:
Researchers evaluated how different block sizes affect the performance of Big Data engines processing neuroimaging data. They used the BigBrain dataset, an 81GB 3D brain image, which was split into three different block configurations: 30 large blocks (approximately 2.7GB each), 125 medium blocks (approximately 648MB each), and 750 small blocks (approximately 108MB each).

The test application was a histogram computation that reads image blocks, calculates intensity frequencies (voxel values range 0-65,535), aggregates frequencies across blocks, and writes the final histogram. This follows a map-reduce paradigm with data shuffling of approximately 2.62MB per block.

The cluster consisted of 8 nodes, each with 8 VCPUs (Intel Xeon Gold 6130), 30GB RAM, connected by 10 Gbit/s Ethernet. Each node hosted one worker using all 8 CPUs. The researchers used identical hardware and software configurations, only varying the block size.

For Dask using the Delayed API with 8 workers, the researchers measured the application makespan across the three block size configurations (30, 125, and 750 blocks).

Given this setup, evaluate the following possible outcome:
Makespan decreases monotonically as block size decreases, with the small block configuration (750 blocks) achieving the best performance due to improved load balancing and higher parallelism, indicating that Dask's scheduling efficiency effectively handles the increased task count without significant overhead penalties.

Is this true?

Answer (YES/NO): NO